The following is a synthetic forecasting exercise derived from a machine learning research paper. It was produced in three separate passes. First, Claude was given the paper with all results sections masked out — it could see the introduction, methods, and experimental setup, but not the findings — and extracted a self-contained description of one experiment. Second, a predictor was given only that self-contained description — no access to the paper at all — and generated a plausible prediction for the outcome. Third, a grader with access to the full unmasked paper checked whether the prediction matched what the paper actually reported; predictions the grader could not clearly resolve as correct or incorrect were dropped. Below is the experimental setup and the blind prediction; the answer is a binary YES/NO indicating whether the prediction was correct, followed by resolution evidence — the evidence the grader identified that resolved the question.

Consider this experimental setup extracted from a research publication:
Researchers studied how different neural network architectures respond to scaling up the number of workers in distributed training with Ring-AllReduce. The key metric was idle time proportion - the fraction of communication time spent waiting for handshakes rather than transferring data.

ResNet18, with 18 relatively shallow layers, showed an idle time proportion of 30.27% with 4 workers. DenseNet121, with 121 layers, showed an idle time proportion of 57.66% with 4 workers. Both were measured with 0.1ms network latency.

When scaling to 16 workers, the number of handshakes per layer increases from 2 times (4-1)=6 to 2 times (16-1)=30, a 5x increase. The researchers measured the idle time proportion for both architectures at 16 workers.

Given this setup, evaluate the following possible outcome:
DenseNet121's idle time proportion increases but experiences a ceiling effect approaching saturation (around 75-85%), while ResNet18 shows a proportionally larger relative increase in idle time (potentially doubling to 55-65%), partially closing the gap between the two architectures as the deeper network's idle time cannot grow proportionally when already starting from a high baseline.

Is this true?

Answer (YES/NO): NO